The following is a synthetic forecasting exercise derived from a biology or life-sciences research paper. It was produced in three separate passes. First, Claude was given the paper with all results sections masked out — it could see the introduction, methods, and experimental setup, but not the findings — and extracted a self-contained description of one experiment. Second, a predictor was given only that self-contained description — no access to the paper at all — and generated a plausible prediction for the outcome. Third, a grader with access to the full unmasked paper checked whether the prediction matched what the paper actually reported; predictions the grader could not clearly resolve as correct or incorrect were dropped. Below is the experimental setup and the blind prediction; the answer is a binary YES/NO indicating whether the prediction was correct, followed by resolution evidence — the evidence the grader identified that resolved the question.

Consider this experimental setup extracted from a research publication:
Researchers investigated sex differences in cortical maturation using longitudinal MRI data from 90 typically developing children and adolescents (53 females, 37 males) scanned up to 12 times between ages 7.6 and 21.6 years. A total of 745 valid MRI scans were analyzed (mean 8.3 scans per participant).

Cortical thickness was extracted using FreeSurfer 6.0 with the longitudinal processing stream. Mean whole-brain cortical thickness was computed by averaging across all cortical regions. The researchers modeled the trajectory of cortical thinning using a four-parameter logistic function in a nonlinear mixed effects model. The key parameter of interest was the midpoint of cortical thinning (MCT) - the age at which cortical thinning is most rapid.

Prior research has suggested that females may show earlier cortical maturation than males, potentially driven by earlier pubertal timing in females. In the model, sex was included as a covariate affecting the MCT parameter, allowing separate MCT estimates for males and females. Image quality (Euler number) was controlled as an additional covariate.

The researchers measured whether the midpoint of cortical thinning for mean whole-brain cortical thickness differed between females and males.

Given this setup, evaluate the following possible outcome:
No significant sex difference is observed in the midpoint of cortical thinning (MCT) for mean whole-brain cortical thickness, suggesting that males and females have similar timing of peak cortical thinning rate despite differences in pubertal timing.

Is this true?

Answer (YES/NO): NO